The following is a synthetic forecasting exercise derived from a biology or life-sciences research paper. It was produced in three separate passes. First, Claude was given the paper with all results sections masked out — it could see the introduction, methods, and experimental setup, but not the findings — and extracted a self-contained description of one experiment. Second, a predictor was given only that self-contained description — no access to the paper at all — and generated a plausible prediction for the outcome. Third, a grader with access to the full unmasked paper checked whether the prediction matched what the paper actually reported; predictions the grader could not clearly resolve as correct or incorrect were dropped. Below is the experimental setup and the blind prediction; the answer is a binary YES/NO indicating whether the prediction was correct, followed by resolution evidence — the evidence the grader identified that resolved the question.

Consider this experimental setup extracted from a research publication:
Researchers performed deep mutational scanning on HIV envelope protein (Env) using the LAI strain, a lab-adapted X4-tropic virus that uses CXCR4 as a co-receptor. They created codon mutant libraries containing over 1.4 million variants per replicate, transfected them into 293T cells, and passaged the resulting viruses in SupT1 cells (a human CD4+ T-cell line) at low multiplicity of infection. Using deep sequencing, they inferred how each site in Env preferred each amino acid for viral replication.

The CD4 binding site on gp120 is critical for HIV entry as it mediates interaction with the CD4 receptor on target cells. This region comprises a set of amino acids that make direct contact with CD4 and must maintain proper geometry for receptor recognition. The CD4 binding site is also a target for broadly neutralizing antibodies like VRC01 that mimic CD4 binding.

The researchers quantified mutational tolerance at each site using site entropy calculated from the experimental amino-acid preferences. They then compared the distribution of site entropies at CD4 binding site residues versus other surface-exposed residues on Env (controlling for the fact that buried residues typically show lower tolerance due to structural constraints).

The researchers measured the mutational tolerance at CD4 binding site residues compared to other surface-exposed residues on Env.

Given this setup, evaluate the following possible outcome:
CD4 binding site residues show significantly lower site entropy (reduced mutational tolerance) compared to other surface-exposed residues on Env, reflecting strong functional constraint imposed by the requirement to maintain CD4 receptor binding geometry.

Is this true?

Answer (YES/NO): YES